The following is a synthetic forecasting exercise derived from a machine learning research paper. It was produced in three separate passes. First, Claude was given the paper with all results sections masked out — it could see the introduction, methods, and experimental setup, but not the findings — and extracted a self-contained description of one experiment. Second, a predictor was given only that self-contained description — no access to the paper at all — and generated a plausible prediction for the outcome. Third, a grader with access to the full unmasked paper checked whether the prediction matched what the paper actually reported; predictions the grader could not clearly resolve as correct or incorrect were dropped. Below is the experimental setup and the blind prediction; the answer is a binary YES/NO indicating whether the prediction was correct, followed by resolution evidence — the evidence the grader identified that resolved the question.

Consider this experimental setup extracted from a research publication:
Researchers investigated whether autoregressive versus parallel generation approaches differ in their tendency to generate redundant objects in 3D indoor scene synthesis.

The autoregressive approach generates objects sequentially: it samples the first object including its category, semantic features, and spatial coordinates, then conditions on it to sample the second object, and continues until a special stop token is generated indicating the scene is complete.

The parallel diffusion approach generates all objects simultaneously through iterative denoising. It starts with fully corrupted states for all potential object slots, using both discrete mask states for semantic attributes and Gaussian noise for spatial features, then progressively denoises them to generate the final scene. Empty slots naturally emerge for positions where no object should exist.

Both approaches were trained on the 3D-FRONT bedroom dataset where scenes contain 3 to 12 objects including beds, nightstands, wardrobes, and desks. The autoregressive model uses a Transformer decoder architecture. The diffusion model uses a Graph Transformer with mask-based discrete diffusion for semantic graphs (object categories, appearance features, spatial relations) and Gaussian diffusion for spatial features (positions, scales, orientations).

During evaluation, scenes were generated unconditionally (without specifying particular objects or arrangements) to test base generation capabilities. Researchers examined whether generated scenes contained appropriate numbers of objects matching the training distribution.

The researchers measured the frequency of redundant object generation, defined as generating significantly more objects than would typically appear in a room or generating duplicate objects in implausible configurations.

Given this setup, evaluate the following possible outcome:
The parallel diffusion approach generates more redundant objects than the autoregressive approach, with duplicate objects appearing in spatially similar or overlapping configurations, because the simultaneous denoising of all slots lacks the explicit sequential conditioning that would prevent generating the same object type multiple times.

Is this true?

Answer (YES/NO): NO